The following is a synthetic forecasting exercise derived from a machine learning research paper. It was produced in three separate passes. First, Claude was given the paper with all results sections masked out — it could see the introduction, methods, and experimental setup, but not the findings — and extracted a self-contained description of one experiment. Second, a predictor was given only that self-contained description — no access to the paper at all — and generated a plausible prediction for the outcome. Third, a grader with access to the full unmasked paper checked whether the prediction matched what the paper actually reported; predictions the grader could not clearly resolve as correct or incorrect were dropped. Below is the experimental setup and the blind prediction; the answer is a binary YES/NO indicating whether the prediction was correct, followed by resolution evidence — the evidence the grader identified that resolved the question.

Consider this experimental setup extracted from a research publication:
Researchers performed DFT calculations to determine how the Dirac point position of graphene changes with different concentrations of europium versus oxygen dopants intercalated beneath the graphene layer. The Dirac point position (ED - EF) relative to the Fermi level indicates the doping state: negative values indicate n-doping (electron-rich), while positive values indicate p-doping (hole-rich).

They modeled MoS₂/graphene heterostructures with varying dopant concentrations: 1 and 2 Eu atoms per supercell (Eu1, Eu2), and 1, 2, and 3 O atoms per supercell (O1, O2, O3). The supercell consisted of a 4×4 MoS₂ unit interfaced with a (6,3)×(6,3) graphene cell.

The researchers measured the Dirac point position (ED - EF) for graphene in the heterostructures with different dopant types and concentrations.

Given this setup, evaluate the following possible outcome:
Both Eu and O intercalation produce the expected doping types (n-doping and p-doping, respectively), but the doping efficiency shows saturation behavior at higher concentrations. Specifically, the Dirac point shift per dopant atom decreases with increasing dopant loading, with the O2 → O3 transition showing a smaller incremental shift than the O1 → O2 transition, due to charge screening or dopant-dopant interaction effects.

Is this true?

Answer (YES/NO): YES